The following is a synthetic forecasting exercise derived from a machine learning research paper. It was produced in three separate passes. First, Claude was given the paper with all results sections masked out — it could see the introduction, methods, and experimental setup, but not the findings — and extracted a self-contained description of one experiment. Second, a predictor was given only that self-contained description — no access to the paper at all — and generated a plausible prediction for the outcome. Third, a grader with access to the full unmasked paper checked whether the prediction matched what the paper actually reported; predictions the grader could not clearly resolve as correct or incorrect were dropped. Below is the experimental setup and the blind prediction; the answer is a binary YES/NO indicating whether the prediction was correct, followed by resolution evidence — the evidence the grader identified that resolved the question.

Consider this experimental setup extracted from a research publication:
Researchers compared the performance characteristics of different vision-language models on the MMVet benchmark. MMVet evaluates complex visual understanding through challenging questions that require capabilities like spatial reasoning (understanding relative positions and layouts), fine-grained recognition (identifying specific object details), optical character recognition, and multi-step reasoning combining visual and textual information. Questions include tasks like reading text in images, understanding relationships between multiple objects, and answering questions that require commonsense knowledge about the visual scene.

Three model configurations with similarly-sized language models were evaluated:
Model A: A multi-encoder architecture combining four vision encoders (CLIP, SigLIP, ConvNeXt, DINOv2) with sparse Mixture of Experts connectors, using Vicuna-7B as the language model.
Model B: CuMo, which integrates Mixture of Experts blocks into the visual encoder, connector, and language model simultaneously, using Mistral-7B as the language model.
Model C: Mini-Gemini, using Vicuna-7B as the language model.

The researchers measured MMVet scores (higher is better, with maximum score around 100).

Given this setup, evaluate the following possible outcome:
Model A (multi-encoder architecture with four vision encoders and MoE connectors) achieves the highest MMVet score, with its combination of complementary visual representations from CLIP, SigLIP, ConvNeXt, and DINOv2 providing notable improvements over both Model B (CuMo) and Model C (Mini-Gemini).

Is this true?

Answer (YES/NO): NO